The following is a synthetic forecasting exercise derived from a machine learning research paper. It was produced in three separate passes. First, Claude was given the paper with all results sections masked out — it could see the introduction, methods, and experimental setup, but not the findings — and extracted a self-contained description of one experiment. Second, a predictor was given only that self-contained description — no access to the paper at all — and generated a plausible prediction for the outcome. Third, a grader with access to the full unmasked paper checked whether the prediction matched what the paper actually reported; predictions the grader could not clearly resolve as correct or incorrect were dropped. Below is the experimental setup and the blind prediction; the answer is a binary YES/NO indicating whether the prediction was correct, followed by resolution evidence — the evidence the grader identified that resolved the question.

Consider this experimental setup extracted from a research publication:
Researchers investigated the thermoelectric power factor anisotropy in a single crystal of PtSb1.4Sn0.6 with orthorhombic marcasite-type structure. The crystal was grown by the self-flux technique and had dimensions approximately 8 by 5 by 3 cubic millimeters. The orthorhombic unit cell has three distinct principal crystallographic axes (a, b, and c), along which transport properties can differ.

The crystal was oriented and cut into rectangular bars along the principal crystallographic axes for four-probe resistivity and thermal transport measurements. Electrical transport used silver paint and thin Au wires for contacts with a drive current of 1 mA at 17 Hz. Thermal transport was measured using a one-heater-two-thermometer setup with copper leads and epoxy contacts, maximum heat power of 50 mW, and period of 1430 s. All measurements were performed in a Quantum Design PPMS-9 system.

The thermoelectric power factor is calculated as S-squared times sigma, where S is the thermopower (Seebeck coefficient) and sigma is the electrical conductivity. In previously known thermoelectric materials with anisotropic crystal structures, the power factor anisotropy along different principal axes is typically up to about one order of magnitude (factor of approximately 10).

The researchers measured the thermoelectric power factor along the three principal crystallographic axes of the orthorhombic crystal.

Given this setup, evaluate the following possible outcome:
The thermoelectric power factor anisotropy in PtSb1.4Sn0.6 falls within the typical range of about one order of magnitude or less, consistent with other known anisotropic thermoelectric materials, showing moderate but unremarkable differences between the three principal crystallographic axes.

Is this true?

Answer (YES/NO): NO